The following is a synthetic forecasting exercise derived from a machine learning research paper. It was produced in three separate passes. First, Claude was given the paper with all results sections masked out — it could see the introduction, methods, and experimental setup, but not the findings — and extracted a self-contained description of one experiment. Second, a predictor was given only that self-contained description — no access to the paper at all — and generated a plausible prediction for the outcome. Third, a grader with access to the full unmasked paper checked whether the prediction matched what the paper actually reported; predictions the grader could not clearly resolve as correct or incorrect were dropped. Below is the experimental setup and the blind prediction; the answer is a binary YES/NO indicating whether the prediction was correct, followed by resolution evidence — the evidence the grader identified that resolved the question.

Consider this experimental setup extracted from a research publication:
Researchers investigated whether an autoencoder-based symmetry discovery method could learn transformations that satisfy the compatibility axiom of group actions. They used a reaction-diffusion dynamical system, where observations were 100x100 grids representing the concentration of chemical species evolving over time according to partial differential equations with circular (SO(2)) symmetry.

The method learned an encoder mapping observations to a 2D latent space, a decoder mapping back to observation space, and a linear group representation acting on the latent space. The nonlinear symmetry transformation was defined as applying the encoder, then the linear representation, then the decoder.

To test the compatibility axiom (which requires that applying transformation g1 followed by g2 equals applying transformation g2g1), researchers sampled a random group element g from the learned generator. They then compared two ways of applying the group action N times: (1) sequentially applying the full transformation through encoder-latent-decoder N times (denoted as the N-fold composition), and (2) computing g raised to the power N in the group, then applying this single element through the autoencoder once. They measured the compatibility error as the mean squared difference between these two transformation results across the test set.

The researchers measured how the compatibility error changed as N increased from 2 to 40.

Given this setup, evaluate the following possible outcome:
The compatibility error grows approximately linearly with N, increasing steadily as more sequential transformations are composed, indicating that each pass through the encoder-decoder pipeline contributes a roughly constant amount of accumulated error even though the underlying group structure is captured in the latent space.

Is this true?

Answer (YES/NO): NO